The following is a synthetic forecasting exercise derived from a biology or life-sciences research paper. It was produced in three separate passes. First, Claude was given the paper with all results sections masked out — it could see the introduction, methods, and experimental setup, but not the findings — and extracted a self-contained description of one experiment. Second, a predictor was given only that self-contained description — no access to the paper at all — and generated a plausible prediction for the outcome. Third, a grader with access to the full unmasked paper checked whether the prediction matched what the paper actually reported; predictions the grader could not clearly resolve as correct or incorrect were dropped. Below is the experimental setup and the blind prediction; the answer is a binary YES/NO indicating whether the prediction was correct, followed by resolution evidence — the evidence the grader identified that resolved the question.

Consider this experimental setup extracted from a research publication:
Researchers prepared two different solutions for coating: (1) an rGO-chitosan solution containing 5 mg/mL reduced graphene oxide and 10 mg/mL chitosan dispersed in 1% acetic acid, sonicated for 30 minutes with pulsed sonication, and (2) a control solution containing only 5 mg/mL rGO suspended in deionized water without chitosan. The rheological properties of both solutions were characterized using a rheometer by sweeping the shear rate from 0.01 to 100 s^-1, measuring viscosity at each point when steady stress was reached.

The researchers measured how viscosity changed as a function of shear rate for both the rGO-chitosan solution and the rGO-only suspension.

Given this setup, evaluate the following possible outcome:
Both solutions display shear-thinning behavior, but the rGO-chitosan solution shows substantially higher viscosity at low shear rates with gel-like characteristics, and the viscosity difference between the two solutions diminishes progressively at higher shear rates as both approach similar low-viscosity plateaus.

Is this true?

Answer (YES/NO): NO